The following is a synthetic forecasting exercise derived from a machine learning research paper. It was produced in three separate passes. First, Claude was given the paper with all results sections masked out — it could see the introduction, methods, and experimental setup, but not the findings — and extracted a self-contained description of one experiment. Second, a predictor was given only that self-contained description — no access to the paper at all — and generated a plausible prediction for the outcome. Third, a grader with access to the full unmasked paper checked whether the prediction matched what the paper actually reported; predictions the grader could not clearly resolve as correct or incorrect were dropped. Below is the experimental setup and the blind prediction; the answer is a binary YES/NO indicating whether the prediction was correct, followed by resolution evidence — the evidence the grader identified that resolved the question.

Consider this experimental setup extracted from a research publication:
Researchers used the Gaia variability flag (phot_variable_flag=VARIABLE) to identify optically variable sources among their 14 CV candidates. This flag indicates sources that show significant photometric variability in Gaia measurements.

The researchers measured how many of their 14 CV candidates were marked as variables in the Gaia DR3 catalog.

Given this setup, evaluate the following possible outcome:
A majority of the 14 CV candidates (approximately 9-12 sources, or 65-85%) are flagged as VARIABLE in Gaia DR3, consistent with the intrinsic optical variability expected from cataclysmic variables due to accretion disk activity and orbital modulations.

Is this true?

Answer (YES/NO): NO